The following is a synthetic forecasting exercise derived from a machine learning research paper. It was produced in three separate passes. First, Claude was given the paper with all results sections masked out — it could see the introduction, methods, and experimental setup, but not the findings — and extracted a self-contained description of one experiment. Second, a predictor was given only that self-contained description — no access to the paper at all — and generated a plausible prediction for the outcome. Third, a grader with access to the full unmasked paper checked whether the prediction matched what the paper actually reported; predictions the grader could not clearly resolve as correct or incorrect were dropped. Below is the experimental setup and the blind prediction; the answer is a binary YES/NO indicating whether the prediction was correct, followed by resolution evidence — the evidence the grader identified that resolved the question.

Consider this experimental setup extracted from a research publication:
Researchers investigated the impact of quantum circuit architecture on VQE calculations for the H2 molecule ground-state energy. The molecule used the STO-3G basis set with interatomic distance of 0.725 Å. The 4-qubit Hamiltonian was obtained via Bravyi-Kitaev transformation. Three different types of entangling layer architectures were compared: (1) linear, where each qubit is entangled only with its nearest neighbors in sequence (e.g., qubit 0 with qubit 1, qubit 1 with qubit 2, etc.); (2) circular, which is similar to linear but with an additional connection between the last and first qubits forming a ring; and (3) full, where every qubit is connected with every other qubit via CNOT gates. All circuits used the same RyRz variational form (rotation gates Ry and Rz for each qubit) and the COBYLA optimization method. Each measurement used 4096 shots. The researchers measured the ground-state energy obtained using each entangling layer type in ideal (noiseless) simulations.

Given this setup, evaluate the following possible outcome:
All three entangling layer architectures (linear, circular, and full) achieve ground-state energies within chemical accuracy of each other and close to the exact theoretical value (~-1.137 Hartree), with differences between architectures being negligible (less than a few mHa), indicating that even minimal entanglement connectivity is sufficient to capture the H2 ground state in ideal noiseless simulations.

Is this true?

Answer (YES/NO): NO